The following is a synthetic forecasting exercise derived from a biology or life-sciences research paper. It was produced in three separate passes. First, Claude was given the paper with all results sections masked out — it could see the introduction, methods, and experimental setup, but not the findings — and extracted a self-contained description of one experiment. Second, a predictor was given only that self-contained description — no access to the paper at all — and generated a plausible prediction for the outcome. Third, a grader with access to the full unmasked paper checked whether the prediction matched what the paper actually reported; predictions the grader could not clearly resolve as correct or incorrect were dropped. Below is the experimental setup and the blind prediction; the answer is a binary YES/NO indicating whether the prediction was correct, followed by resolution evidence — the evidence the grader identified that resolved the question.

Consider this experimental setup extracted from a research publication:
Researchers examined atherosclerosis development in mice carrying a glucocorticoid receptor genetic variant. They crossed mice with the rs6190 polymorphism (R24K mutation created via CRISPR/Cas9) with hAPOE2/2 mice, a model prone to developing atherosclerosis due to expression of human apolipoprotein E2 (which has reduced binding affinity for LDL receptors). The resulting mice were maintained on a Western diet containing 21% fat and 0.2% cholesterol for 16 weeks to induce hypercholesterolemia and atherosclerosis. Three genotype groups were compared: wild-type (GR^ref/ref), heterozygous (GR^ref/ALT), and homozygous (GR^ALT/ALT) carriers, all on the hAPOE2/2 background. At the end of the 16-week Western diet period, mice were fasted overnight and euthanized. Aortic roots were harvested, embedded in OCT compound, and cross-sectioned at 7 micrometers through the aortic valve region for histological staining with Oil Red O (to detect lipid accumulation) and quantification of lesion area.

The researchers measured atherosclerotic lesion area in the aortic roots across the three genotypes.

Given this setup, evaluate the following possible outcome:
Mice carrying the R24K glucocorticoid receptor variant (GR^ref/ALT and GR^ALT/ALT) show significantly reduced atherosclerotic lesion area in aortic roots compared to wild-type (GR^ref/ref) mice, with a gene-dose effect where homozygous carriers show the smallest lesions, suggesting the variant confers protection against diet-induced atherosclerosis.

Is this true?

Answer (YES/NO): NO